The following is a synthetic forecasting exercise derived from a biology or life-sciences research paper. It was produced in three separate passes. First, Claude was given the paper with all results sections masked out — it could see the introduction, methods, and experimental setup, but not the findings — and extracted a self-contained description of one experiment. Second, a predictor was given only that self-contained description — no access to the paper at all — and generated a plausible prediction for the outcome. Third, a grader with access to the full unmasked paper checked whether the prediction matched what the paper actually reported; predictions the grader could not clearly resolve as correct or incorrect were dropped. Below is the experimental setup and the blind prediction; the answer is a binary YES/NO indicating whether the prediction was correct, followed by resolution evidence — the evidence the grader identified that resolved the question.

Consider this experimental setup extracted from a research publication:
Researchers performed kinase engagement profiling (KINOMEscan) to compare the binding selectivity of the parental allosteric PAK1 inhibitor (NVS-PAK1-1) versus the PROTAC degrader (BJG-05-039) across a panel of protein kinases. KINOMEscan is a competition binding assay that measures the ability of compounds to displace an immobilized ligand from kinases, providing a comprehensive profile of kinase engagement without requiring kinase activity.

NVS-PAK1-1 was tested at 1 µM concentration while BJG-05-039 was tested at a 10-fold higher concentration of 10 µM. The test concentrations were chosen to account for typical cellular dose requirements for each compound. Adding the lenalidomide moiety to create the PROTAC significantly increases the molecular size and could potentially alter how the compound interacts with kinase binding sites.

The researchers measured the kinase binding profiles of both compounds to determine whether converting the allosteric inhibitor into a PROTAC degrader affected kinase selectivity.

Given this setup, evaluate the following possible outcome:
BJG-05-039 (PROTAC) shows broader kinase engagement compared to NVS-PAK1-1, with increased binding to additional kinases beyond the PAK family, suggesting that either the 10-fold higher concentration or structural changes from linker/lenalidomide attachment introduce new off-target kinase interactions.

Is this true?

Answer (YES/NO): NO